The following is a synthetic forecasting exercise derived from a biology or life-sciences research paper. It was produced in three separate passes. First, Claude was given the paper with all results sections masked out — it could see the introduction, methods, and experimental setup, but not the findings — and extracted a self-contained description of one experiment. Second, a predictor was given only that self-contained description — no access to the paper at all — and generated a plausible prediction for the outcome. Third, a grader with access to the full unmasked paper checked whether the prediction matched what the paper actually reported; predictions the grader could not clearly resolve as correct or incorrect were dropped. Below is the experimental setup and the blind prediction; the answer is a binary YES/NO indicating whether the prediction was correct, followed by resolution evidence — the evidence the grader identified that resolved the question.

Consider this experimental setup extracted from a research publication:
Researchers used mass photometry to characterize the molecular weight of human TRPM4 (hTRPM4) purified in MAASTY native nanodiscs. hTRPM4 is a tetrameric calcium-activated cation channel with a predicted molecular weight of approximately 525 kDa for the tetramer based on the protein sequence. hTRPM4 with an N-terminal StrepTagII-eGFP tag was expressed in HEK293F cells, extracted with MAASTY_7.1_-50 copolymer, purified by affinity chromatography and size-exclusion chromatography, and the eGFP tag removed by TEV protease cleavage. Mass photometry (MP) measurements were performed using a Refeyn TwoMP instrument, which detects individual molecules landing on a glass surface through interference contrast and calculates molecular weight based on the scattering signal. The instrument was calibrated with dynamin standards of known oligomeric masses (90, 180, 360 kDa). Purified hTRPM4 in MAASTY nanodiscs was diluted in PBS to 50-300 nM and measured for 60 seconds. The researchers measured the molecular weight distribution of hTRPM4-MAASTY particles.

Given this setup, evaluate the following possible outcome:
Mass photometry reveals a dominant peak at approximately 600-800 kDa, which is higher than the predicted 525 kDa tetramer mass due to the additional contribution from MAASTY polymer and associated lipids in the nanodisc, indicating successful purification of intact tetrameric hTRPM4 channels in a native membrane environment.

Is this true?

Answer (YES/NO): YES